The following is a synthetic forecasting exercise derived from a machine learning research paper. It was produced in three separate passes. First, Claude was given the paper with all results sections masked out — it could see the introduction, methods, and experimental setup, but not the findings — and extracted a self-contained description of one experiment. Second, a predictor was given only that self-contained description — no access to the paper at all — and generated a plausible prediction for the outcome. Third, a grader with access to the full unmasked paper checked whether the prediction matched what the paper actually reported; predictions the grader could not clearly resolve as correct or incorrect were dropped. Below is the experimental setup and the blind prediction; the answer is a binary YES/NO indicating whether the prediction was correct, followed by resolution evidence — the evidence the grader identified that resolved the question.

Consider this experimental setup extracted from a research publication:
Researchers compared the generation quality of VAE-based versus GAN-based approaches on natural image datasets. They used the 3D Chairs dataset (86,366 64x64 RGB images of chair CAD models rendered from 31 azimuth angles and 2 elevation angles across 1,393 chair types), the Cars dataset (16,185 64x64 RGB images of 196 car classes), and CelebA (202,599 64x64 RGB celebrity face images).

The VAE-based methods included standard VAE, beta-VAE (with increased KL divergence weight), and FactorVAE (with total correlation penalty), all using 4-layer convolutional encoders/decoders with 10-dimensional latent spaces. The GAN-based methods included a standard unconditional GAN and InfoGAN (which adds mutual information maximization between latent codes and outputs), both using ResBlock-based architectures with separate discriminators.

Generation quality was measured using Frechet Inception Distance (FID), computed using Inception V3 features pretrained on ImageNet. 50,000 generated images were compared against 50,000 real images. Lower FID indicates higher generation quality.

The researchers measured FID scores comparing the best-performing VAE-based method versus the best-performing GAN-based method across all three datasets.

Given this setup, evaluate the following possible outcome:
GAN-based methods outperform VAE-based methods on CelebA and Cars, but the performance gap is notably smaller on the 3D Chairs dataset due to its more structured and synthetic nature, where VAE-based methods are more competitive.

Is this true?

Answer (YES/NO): YES